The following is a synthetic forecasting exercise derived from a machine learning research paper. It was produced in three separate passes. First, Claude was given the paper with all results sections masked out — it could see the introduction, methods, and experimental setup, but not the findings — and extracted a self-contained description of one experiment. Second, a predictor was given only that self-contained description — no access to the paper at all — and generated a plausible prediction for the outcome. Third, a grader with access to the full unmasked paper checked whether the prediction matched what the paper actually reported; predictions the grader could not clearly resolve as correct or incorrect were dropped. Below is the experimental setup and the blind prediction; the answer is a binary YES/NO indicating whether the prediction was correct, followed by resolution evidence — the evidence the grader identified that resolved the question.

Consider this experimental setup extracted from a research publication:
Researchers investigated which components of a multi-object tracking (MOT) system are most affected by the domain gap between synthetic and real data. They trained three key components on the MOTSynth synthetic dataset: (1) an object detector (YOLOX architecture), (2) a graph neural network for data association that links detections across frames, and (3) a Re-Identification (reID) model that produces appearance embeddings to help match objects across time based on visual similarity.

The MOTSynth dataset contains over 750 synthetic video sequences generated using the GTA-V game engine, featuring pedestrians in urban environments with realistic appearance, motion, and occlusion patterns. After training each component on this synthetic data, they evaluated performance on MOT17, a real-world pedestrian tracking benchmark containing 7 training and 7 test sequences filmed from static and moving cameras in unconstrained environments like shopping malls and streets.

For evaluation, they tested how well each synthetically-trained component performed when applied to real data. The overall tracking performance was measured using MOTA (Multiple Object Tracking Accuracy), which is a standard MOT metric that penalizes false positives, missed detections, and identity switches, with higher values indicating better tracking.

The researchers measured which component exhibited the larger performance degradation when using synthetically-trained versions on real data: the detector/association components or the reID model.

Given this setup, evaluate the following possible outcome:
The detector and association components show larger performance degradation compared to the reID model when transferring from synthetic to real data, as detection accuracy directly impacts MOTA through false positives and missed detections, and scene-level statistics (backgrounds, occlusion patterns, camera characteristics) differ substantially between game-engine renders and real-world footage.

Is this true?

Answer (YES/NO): YES